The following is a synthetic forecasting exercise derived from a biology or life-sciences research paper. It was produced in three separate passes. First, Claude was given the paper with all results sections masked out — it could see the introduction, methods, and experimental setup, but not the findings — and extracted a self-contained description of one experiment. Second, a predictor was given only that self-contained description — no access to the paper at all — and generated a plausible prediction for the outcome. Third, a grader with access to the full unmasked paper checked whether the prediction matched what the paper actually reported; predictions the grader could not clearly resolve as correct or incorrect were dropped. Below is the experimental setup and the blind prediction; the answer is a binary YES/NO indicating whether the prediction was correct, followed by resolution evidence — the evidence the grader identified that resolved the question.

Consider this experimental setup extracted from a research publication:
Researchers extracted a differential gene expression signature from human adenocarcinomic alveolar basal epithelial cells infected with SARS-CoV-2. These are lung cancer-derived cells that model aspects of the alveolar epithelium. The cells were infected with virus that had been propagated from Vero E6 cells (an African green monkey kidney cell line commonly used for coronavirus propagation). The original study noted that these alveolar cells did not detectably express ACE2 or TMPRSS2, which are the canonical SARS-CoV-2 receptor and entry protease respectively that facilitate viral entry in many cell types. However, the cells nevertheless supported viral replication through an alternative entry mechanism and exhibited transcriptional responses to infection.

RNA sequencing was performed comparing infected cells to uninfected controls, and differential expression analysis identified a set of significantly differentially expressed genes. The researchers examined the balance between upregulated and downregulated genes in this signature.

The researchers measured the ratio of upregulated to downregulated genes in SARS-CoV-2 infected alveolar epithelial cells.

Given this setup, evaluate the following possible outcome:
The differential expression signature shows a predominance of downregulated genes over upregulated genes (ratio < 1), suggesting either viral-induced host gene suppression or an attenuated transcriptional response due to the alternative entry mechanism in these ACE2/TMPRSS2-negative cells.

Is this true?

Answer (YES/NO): NO